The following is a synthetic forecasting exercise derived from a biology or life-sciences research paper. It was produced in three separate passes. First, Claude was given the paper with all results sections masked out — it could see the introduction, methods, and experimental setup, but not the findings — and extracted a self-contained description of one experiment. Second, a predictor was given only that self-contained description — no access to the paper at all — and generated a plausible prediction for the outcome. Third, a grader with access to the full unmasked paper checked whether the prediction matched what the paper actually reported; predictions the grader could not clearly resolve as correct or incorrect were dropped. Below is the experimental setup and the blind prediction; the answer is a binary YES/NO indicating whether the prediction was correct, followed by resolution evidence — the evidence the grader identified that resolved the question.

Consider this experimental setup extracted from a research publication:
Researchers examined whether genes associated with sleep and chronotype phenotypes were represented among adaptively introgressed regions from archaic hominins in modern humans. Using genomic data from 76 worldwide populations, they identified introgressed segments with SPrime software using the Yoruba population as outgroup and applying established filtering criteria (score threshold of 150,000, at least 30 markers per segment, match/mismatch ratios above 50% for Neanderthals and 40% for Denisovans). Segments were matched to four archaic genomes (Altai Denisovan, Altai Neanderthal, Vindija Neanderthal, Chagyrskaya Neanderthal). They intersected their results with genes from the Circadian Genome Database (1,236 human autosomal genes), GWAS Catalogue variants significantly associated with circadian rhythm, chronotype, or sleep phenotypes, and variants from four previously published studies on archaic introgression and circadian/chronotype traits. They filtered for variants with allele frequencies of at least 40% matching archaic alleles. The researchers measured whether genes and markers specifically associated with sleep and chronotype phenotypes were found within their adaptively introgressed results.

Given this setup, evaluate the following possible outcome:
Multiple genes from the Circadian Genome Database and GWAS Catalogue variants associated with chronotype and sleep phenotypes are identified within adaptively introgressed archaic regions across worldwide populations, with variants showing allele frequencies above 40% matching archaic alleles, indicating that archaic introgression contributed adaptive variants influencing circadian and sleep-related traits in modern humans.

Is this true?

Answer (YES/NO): YES